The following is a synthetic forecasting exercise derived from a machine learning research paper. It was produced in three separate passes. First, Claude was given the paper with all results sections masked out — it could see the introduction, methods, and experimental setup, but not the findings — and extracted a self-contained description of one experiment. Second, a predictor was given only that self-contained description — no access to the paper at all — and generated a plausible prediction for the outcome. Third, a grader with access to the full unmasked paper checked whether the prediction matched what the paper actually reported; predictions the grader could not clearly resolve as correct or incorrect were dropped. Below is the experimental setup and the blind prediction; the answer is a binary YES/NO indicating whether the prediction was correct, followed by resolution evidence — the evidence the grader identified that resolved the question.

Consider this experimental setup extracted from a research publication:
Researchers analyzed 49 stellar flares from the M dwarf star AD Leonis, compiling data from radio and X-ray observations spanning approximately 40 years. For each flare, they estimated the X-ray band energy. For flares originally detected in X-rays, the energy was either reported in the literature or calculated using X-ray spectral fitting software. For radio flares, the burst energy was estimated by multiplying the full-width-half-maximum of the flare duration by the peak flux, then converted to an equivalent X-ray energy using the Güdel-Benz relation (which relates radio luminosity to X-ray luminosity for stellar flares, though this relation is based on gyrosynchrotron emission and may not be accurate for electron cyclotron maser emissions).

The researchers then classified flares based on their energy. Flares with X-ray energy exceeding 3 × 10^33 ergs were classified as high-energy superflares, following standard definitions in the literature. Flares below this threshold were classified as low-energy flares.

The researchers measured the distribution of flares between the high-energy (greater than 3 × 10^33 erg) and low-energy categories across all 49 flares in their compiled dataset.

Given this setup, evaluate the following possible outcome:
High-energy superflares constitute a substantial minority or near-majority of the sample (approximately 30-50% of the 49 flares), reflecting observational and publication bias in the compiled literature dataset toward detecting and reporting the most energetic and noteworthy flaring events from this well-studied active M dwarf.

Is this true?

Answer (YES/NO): NO